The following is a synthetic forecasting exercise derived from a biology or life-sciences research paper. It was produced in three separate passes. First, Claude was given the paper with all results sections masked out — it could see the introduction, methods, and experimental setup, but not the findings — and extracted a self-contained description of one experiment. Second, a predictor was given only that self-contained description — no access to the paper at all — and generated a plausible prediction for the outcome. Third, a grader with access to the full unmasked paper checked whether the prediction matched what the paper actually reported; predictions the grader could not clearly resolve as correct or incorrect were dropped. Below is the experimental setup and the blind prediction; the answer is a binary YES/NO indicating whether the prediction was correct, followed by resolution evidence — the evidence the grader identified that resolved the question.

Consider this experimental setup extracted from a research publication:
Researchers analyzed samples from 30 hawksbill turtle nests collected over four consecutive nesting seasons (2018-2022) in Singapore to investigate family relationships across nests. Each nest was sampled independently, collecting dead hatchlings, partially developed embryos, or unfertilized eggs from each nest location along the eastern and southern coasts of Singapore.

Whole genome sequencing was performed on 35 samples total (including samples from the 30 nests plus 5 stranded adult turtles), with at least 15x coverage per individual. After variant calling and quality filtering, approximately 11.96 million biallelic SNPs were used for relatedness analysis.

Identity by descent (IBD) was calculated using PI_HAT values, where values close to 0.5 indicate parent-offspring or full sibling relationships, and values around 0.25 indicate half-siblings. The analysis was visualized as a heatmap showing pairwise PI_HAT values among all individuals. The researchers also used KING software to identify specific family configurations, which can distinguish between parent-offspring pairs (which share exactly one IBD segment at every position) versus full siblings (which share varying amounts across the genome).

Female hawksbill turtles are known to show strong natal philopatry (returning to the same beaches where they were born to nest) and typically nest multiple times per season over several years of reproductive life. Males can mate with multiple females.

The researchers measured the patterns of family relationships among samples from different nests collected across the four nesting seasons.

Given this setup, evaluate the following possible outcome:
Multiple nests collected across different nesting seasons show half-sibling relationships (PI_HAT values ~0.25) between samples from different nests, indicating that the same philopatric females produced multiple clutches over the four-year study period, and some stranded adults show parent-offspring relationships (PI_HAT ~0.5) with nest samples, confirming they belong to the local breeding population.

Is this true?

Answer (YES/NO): NO